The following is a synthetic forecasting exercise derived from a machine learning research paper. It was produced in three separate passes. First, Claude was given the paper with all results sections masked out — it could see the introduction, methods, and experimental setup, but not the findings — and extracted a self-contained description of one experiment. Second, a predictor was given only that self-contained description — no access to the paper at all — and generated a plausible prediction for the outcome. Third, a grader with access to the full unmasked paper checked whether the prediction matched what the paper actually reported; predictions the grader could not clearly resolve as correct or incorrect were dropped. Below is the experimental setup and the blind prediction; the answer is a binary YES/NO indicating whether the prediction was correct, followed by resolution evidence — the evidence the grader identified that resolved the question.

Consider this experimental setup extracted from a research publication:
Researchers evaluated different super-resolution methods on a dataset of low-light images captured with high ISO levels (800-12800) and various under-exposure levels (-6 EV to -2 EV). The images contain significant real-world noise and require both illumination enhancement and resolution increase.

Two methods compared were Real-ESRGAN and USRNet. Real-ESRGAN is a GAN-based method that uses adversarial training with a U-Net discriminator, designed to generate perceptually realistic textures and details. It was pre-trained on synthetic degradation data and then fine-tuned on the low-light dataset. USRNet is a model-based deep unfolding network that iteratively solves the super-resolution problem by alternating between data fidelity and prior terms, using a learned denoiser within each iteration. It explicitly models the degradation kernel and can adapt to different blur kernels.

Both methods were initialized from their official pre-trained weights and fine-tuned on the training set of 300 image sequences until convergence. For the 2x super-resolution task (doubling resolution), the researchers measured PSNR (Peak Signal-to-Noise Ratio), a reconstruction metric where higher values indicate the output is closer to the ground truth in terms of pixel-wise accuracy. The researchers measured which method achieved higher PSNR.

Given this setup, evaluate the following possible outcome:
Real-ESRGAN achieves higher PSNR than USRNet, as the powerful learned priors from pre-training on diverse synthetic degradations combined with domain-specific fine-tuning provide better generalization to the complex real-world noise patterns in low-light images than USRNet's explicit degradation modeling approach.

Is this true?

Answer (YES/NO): YES